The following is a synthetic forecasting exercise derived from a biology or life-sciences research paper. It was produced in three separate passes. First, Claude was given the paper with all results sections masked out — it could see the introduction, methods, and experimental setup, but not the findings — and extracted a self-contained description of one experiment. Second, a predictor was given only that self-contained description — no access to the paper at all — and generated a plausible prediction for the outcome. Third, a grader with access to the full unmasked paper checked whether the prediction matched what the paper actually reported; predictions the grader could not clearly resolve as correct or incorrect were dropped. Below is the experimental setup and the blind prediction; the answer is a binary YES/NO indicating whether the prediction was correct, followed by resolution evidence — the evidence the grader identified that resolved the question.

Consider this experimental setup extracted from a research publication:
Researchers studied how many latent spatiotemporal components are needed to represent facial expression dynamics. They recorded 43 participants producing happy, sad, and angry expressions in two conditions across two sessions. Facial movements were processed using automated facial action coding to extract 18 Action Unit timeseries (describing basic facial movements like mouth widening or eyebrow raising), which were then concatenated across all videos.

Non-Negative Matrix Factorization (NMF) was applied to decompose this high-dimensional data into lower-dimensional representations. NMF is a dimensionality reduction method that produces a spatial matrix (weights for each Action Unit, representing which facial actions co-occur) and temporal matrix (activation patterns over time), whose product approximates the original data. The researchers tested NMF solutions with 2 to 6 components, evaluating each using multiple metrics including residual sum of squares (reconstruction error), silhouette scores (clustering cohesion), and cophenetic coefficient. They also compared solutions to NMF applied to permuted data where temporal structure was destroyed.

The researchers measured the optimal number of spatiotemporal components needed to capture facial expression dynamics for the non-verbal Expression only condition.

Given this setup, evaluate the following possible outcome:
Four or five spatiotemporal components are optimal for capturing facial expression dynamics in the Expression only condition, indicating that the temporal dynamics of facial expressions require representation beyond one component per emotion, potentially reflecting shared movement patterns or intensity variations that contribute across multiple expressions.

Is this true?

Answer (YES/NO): NO